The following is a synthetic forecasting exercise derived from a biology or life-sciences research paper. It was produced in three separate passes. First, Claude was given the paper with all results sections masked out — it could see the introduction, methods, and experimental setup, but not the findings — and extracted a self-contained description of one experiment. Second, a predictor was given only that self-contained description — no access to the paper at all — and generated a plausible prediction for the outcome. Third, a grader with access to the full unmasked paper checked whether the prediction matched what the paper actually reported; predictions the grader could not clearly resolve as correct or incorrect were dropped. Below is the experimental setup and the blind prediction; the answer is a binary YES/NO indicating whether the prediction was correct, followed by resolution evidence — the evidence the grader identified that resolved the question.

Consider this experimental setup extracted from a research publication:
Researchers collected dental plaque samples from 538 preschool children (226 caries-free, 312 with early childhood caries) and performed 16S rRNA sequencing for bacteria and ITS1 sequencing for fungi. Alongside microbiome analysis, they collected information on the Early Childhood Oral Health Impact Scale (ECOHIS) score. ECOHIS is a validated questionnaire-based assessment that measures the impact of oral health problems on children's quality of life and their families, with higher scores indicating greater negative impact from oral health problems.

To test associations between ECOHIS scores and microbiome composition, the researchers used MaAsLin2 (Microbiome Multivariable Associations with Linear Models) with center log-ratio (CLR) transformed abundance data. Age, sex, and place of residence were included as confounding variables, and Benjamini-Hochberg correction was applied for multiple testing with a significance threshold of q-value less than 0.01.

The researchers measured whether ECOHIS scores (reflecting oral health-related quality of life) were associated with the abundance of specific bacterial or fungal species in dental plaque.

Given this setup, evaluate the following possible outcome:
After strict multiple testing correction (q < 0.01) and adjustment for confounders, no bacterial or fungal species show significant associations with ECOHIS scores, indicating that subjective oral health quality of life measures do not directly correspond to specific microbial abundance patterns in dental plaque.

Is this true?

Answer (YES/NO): NO